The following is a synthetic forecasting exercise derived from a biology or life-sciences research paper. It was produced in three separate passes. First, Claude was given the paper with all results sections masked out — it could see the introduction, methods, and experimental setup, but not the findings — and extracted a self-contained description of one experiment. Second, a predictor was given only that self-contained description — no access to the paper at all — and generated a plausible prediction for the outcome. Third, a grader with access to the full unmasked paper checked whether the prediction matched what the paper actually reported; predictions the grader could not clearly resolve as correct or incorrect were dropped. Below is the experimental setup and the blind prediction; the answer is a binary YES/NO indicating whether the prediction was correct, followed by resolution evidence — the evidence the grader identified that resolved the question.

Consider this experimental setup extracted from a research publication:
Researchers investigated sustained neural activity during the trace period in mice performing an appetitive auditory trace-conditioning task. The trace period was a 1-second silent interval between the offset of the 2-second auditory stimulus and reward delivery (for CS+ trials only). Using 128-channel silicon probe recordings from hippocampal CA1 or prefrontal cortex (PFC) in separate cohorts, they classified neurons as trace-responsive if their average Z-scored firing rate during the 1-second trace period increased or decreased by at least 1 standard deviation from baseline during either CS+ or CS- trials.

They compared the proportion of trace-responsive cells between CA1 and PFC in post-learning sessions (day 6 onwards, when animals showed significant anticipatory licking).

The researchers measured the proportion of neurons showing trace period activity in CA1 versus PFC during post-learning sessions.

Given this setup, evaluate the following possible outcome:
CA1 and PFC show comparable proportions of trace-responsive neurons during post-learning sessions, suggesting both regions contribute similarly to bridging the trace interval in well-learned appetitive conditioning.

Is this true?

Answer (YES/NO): NO